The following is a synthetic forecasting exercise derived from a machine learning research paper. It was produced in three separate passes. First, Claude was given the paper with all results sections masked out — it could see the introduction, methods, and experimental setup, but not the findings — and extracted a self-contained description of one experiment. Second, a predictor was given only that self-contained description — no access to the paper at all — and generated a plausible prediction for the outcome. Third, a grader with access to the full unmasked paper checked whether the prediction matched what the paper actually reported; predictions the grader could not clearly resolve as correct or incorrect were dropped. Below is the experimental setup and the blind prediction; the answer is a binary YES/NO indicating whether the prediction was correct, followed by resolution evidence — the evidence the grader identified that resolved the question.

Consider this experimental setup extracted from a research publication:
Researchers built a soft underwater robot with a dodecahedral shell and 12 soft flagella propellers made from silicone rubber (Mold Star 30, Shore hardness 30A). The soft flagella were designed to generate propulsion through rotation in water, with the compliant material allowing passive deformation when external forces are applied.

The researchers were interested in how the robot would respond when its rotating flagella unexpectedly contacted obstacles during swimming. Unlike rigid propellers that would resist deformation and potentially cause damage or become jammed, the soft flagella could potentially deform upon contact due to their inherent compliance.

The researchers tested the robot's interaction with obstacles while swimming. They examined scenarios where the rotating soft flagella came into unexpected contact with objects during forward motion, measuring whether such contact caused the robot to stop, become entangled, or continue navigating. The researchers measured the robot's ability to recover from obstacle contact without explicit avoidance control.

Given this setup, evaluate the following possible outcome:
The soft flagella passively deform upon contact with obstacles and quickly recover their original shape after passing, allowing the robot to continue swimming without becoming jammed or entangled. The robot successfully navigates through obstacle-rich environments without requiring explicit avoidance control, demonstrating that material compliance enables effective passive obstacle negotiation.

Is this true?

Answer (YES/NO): YES